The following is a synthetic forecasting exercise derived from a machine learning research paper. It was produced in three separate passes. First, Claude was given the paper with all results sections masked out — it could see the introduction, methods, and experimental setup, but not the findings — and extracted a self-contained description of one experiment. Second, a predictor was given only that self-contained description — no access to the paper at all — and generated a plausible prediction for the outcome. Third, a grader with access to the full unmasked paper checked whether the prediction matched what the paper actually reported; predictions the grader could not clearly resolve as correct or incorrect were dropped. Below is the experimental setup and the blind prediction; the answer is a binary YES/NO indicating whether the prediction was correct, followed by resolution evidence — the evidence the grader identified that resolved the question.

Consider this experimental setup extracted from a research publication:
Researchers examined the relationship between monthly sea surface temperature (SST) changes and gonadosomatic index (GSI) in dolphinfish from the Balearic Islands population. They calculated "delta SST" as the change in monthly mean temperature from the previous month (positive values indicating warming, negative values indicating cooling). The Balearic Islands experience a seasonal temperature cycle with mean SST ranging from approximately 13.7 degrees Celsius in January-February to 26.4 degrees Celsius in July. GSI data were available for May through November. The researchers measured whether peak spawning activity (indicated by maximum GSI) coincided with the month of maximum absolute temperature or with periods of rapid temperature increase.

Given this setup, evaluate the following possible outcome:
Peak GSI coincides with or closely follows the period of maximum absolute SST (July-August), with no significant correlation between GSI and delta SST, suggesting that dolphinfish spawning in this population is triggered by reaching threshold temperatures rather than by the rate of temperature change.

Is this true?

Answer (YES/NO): NO